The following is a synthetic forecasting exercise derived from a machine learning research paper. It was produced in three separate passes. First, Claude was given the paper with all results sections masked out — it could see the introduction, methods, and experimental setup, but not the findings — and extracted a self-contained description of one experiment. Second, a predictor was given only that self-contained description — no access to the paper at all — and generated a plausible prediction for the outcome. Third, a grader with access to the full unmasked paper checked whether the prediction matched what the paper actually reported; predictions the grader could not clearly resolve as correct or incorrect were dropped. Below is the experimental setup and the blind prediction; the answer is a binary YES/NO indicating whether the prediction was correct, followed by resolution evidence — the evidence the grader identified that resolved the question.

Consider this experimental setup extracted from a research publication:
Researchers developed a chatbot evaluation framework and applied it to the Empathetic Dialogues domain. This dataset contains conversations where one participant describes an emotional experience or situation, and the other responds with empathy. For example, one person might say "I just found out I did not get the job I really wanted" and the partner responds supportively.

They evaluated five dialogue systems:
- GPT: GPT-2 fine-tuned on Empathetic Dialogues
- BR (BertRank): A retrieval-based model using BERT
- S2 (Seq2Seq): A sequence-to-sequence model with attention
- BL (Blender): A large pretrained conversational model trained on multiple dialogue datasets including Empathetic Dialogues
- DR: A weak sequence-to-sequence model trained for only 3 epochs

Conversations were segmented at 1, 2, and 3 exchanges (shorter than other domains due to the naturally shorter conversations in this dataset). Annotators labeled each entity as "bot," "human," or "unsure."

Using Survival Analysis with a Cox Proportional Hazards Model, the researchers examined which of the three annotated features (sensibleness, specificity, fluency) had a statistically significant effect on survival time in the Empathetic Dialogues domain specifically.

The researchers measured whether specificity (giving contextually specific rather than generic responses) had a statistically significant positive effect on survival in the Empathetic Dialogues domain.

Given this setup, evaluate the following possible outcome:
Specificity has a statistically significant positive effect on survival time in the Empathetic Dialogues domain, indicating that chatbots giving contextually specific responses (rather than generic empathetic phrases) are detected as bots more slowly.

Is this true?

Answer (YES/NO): NO